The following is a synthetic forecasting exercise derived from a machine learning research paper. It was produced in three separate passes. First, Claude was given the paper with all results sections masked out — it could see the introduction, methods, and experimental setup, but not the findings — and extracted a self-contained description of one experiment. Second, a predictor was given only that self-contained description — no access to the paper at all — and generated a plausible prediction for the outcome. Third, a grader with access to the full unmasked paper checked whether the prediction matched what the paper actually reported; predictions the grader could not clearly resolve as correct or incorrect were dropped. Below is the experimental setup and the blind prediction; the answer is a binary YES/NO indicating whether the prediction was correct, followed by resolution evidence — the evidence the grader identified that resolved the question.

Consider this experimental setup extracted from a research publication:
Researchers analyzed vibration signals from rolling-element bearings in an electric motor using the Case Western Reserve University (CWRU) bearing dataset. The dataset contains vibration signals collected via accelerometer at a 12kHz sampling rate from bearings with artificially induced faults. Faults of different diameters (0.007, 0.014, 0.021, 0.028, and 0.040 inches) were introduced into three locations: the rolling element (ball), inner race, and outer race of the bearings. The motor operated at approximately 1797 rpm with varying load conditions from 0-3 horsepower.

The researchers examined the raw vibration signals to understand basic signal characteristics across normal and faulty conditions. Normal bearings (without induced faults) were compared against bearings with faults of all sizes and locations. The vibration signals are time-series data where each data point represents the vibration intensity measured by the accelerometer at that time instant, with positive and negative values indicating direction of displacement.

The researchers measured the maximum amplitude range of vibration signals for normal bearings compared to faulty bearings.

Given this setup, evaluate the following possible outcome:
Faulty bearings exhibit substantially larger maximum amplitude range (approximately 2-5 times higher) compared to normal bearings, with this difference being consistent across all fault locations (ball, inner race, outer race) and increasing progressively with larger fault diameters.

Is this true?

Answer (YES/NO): NO